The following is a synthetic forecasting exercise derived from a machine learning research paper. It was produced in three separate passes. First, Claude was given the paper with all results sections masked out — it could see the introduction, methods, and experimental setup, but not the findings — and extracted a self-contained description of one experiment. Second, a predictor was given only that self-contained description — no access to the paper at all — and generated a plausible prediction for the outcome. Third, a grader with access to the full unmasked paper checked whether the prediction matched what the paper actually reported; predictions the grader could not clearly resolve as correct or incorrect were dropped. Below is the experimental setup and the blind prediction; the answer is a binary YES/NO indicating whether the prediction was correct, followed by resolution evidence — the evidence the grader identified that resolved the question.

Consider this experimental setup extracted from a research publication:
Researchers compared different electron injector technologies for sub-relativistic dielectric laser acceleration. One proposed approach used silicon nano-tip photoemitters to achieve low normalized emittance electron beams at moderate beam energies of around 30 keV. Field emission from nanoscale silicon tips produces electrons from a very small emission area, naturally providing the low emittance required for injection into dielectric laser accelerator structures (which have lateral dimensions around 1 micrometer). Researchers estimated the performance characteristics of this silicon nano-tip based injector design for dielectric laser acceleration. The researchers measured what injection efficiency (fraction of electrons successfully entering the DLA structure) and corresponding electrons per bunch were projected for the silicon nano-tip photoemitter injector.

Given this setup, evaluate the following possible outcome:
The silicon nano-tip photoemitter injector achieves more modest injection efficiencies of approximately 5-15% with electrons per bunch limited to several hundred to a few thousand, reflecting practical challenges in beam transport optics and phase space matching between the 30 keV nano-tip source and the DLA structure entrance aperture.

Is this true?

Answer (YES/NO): NO